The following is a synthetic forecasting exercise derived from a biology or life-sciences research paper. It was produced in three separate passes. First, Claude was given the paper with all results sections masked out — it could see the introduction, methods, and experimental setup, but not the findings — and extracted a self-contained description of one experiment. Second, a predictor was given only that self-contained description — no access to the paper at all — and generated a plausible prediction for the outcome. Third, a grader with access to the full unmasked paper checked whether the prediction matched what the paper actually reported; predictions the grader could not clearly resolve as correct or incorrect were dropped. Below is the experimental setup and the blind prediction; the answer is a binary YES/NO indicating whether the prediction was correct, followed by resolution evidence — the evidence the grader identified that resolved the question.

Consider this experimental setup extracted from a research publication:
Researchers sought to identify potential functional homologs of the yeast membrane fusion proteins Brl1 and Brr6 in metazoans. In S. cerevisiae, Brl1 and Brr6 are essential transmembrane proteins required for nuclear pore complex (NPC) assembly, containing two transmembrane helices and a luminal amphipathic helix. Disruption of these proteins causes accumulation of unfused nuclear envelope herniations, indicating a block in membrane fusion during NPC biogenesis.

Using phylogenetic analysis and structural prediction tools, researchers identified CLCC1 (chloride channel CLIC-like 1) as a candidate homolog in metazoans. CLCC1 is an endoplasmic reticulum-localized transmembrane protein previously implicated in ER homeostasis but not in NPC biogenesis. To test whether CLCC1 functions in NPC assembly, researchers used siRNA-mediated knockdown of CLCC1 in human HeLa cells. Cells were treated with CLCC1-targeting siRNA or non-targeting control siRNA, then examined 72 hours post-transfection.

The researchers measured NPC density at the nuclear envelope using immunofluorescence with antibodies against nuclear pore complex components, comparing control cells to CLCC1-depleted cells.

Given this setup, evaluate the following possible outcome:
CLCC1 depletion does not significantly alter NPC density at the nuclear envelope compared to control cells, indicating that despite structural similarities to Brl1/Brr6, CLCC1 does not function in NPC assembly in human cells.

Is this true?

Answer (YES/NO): NO